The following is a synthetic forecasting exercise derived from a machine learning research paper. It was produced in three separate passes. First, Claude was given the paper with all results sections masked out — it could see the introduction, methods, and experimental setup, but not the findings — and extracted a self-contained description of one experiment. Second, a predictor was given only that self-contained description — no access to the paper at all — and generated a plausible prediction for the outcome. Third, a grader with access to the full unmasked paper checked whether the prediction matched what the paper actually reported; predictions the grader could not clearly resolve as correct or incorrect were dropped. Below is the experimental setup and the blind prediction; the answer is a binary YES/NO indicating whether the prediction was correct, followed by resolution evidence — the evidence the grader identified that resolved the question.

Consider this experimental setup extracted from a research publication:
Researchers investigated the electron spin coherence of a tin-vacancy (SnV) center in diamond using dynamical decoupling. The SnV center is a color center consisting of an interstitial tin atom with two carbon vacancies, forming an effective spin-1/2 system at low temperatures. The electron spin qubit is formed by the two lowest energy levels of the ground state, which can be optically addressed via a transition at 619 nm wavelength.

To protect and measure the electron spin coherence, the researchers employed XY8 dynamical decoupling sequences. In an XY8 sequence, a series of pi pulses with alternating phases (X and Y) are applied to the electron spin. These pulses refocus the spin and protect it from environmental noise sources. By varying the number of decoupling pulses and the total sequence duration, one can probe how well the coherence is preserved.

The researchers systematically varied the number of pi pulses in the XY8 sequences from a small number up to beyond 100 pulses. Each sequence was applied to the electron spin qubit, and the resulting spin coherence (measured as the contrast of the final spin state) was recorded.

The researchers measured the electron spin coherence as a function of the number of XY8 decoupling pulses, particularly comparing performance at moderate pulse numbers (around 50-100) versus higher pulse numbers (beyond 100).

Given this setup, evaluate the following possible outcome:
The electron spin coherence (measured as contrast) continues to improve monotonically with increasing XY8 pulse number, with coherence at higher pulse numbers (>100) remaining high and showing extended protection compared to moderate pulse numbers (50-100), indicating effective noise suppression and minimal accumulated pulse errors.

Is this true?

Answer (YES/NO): NO